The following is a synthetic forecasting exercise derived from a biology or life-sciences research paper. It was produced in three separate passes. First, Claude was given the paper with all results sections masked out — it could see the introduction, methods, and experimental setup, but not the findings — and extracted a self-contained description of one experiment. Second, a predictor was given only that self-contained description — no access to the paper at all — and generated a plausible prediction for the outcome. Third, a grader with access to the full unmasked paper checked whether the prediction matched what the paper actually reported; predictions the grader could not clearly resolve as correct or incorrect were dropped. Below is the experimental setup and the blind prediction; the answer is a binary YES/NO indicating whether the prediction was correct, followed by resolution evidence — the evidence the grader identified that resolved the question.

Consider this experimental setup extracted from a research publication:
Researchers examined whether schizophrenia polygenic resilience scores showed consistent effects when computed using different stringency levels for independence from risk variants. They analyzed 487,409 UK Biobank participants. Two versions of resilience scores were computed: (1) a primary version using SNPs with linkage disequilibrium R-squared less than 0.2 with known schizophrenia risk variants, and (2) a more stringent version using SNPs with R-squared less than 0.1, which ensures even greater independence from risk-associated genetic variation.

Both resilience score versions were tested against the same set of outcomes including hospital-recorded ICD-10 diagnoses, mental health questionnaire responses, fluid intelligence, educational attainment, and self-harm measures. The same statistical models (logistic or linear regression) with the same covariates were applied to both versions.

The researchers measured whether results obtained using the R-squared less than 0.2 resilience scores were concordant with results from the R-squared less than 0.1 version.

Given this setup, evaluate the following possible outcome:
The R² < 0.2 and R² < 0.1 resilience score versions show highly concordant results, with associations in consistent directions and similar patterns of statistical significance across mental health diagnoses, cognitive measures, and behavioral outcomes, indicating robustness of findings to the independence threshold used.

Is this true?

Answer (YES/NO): YES